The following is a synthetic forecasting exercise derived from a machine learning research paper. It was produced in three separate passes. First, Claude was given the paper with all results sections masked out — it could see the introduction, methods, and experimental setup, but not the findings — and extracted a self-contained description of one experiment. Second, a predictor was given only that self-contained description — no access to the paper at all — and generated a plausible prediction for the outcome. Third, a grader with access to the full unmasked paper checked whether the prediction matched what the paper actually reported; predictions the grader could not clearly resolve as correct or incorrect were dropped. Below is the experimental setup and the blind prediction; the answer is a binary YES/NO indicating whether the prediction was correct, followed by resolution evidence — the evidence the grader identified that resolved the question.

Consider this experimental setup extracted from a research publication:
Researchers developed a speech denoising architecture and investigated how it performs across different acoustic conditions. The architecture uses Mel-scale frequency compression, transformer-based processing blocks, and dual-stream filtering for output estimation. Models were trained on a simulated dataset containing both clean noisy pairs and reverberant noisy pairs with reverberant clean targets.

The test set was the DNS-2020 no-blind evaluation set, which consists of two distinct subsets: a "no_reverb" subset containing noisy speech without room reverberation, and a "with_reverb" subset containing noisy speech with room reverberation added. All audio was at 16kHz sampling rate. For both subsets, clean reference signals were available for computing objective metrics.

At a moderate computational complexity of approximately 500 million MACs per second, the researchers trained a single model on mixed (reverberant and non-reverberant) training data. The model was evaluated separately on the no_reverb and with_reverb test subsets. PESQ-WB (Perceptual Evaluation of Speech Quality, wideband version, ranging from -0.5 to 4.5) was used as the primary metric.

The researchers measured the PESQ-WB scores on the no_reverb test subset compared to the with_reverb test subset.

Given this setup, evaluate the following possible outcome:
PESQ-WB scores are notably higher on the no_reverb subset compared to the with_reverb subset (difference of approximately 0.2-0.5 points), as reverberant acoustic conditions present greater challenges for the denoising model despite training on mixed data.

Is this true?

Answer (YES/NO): NO